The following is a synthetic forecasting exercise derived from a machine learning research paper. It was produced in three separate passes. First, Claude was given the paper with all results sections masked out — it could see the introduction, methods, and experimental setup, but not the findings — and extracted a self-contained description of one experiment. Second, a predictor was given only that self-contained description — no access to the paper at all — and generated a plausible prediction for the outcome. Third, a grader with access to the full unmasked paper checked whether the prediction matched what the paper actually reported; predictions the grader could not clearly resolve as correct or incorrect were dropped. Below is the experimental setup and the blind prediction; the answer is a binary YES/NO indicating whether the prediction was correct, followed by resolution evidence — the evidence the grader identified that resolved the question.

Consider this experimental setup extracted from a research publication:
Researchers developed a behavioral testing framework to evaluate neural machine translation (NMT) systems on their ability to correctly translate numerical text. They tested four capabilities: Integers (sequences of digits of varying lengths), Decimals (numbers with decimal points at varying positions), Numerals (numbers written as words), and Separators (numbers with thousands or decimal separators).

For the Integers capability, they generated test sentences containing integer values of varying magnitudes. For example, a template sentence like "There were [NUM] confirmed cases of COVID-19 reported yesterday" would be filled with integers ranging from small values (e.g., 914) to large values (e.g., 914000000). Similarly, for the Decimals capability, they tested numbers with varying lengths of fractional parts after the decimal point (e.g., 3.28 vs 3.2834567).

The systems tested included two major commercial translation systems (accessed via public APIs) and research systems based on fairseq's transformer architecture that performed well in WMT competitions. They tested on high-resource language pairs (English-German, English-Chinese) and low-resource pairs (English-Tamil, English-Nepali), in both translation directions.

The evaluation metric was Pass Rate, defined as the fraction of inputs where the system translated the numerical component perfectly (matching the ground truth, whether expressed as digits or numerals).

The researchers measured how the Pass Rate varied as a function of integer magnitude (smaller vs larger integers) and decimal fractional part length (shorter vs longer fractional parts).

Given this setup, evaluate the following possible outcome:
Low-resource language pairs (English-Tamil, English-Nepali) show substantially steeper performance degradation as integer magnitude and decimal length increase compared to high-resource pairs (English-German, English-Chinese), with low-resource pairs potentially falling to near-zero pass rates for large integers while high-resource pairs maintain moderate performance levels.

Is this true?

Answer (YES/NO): NO